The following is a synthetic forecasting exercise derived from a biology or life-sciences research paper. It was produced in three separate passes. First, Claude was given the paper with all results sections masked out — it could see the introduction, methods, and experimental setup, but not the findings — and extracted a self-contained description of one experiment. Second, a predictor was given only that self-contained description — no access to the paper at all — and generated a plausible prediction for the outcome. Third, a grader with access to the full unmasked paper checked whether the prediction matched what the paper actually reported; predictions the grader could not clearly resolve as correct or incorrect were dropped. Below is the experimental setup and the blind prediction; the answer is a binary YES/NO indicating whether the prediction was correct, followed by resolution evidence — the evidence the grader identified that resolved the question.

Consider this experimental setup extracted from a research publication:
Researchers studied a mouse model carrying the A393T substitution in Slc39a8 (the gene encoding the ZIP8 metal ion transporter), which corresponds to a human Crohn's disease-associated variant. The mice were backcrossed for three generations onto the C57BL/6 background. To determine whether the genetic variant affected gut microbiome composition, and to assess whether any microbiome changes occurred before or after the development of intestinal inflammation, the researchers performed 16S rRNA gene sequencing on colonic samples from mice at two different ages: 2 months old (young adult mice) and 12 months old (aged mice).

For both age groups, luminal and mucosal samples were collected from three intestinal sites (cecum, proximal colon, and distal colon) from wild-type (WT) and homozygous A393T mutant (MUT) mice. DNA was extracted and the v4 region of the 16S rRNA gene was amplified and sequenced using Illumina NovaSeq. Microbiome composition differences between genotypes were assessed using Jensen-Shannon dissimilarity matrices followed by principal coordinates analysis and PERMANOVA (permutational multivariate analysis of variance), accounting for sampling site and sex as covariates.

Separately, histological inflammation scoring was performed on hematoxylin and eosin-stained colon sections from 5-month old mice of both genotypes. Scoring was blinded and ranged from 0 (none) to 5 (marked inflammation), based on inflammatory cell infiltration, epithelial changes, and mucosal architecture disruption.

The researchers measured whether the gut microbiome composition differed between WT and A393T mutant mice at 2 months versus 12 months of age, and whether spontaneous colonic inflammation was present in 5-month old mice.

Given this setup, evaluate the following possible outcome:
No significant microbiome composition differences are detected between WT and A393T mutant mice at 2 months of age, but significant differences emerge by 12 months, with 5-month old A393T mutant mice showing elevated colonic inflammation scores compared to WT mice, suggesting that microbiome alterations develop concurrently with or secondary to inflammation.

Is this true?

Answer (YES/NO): NO